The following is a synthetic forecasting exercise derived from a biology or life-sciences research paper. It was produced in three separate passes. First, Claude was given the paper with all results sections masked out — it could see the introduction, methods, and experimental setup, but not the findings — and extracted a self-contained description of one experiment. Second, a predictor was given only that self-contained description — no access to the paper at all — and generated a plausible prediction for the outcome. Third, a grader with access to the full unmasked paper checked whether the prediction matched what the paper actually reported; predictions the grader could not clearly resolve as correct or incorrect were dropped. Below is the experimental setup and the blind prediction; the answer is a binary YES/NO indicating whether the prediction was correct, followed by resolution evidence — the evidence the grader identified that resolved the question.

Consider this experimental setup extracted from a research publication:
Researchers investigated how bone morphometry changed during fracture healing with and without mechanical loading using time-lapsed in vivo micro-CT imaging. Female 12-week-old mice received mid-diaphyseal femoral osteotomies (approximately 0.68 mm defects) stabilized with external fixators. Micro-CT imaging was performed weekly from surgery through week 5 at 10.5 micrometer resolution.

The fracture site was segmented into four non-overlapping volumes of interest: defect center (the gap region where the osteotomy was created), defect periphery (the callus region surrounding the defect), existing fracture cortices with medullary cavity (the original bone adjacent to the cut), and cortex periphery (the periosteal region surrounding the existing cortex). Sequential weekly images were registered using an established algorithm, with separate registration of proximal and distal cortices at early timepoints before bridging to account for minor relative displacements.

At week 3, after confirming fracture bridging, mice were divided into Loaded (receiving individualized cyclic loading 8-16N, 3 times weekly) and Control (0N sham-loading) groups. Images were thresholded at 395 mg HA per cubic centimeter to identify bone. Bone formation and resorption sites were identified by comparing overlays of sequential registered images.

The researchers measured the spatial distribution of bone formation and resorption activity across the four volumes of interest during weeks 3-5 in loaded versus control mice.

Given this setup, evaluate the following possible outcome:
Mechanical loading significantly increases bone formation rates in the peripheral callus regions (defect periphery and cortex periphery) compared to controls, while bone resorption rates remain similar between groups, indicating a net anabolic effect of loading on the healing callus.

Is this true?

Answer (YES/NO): NO